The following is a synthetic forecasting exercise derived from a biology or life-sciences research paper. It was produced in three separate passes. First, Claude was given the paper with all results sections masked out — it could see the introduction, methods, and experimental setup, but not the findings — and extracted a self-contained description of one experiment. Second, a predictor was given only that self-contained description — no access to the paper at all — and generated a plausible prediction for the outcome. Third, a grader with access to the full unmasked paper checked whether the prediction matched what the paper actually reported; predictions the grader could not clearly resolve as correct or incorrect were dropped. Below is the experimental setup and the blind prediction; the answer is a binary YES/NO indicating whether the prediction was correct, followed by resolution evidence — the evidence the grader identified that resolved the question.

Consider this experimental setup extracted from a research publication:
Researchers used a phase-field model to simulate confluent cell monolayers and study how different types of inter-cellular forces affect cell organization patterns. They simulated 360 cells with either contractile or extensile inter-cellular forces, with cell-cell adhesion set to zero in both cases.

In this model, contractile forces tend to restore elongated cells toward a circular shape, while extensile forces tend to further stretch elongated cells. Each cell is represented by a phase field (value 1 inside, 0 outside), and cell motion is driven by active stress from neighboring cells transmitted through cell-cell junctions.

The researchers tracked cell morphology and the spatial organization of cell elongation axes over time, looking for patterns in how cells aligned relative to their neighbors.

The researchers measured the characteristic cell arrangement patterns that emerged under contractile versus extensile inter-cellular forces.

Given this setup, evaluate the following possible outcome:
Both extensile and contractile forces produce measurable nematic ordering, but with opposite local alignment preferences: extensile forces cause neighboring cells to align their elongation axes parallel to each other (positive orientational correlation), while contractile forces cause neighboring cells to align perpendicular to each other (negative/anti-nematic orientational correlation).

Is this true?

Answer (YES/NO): NO